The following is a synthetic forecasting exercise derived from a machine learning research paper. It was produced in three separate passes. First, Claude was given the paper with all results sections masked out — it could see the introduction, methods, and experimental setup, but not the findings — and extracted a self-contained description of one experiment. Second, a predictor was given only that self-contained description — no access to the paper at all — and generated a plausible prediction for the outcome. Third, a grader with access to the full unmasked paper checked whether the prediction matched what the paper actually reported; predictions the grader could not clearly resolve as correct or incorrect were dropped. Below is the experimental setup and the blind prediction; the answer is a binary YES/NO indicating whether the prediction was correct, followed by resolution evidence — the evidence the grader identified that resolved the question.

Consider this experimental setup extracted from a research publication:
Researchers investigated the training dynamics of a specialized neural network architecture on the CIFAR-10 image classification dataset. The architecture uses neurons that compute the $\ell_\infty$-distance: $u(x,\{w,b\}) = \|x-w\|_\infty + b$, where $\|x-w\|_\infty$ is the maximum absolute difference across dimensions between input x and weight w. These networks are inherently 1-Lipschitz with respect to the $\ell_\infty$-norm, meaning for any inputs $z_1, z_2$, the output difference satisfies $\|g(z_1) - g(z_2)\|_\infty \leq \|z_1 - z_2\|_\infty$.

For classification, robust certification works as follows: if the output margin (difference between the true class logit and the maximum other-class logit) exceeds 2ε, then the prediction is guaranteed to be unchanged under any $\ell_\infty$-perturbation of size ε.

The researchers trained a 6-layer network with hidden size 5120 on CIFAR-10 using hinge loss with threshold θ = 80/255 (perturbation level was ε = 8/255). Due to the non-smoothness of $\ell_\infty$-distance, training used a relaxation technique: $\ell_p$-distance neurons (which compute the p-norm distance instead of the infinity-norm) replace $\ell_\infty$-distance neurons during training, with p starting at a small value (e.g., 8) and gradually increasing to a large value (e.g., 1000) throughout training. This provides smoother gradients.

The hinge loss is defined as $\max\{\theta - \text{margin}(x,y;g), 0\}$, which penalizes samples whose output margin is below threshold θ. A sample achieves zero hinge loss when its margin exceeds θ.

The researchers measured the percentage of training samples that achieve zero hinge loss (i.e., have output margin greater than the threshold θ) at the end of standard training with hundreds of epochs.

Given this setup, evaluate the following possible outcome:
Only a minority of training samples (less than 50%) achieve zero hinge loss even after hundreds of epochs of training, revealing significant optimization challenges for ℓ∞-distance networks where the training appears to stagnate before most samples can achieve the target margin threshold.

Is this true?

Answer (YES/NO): YES